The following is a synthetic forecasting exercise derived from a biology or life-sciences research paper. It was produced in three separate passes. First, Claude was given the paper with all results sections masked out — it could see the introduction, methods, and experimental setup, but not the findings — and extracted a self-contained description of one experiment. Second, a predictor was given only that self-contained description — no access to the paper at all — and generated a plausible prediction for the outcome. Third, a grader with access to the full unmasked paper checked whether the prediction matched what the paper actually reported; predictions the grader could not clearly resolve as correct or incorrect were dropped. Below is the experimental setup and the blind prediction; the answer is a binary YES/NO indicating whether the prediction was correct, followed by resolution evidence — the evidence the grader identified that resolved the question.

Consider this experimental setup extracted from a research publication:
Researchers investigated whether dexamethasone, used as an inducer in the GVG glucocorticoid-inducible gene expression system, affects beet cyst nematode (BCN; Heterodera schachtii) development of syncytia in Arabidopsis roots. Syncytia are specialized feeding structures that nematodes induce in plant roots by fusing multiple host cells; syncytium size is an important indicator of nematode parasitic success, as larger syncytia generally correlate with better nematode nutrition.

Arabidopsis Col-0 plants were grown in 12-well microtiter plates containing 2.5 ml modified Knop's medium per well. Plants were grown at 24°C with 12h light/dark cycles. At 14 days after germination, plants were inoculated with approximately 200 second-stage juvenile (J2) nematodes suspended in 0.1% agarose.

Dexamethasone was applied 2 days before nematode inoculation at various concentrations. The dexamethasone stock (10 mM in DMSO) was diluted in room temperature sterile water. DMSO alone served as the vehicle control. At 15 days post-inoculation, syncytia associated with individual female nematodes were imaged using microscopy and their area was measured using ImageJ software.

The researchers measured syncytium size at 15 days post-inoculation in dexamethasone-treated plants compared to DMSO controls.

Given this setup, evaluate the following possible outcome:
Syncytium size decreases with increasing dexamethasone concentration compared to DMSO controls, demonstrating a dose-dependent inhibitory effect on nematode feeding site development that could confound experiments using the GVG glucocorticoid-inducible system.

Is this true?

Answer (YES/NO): NO